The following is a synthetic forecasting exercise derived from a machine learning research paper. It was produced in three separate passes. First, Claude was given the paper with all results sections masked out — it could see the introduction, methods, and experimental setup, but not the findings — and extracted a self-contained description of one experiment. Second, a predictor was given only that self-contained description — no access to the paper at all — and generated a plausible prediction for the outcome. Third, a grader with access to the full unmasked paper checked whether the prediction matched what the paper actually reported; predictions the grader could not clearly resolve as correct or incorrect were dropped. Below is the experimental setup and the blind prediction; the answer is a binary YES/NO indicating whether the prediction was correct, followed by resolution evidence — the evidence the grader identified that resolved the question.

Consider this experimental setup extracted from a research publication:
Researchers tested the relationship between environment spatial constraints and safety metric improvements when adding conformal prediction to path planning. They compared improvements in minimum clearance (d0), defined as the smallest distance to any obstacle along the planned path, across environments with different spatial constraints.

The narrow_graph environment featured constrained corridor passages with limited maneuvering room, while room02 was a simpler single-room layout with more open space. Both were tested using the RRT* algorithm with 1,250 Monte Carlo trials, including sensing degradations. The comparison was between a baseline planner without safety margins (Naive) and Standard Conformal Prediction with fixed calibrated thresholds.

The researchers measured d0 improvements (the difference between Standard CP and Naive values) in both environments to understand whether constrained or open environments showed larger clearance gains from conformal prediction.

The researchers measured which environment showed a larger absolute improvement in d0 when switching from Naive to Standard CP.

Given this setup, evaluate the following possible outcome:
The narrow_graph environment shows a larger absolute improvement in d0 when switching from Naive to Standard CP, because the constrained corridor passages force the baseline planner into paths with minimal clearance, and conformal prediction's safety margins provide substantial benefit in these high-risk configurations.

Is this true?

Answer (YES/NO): NO